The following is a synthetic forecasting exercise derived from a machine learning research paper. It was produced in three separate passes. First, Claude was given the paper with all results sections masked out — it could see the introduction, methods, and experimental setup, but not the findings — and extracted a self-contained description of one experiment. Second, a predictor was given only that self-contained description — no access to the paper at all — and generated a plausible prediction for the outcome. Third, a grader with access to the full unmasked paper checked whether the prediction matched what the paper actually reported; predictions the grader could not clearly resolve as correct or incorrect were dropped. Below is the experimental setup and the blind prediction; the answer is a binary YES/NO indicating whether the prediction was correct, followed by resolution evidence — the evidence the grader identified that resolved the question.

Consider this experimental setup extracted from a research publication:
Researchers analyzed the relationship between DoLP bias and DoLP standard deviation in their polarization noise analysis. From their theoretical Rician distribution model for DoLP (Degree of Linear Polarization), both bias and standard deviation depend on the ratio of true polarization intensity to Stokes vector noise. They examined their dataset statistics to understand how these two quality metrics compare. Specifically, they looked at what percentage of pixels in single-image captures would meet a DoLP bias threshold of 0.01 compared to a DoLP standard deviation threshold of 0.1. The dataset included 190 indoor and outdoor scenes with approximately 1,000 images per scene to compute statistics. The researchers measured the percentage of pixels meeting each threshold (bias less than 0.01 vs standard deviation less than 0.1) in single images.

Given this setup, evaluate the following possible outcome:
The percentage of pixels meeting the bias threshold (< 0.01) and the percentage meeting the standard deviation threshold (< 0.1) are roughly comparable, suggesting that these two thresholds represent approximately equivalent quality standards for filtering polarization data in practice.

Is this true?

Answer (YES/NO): NO